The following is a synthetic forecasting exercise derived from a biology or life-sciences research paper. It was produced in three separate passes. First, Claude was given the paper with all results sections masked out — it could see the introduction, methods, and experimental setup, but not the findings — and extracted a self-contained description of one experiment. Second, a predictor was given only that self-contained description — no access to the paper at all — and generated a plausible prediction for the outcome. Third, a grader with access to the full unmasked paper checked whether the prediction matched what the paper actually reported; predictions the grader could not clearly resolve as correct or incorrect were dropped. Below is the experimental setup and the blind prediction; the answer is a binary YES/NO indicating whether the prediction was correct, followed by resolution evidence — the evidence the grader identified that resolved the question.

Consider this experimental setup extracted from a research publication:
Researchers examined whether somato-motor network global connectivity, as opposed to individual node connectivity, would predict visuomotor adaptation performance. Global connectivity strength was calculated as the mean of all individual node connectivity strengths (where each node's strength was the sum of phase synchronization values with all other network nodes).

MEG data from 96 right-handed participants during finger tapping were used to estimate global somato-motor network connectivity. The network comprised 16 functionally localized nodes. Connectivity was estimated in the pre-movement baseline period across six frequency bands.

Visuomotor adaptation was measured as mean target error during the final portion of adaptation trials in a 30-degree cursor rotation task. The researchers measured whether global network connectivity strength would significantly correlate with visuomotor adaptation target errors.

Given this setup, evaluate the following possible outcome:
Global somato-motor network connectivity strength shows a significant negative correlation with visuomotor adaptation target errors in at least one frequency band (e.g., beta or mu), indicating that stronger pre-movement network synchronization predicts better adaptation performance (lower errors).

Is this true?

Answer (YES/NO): NO